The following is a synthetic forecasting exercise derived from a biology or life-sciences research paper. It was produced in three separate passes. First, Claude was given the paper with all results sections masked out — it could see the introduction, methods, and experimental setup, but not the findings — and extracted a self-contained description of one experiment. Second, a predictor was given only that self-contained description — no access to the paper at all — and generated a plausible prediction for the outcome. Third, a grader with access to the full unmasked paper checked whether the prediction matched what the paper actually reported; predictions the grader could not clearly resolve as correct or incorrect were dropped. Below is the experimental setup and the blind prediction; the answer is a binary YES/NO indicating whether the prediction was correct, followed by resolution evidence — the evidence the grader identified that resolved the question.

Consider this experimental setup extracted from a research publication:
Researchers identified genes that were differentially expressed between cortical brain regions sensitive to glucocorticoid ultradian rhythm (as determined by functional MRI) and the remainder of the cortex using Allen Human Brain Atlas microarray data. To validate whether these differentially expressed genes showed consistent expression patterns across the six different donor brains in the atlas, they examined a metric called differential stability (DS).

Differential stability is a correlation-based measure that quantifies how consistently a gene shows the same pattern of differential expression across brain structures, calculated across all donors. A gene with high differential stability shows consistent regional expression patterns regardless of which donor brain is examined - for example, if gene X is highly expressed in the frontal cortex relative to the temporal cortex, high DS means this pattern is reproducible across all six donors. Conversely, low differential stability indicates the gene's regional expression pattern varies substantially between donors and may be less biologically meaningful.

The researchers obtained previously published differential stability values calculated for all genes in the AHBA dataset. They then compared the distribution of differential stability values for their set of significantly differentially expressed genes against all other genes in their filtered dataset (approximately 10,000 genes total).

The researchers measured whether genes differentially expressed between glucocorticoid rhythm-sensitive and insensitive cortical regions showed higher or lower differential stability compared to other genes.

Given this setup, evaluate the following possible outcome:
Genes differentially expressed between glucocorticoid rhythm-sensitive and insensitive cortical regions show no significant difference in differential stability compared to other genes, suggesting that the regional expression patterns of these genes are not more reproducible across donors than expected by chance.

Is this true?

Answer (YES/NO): NO